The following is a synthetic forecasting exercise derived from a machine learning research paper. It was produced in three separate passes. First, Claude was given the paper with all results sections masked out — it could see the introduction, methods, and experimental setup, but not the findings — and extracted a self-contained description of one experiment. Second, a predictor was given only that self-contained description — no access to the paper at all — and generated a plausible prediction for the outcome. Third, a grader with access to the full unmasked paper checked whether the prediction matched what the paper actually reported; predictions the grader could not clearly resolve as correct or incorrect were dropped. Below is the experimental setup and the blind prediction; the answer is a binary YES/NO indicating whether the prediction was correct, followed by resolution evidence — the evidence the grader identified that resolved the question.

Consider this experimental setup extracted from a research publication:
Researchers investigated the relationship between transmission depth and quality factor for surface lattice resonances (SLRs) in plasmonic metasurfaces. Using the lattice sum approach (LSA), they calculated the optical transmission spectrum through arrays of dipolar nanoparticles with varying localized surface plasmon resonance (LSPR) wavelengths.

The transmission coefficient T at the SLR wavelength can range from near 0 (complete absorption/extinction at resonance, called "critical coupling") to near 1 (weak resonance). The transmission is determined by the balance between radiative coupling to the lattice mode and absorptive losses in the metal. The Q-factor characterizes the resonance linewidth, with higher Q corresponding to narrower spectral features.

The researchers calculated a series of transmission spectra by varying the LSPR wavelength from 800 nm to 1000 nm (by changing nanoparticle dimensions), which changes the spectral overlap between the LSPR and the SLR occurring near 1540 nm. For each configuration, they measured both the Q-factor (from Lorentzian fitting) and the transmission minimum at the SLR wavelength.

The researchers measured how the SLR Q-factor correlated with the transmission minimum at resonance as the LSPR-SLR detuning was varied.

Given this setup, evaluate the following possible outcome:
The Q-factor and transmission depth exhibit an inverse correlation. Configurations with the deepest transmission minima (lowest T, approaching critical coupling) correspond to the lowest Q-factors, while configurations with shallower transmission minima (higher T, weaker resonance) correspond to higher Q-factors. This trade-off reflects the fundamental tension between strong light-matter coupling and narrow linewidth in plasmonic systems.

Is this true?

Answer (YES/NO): NO